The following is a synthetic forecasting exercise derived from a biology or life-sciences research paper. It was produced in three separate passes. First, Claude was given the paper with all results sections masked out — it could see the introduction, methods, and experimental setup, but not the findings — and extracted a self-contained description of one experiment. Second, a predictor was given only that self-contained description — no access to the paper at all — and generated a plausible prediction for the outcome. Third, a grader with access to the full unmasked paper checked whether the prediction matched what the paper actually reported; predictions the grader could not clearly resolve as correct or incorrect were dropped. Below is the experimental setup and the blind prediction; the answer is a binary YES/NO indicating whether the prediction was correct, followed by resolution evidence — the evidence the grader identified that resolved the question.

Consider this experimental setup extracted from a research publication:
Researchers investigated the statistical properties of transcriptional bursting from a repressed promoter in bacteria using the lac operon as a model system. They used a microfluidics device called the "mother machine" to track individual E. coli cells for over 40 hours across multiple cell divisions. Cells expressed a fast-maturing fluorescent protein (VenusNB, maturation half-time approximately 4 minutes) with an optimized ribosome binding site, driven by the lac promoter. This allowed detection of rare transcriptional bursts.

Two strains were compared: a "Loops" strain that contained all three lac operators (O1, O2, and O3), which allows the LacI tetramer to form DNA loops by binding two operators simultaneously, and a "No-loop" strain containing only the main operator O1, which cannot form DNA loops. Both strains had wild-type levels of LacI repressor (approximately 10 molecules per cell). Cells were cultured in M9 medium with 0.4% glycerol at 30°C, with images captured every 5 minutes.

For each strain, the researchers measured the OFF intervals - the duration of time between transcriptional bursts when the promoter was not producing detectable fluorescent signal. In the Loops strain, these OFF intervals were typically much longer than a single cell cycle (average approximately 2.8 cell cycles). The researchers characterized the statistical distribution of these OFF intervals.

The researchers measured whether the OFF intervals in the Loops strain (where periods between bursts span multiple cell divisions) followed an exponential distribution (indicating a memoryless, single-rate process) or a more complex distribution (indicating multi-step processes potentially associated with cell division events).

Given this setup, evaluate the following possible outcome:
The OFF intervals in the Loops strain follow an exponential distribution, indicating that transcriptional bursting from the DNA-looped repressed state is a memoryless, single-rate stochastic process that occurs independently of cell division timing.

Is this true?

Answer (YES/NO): YES